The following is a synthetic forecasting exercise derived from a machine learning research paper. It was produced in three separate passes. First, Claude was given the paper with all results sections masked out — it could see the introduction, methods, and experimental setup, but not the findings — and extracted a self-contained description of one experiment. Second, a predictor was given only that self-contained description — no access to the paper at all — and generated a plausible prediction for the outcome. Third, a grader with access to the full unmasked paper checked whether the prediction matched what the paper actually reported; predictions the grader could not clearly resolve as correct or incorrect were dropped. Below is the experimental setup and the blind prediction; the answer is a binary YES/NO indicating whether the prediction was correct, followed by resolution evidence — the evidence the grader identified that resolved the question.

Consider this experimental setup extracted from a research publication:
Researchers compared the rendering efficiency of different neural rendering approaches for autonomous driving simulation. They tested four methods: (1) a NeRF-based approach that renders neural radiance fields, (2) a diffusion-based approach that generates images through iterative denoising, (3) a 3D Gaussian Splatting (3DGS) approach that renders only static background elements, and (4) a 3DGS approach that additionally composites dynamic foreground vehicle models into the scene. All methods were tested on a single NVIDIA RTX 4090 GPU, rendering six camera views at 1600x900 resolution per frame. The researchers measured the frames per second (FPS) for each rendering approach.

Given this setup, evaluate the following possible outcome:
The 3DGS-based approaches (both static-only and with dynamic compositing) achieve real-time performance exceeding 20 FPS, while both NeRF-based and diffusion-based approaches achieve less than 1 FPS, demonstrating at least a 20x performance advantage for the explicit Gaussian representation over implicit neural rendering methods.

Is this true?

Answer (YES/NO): NO